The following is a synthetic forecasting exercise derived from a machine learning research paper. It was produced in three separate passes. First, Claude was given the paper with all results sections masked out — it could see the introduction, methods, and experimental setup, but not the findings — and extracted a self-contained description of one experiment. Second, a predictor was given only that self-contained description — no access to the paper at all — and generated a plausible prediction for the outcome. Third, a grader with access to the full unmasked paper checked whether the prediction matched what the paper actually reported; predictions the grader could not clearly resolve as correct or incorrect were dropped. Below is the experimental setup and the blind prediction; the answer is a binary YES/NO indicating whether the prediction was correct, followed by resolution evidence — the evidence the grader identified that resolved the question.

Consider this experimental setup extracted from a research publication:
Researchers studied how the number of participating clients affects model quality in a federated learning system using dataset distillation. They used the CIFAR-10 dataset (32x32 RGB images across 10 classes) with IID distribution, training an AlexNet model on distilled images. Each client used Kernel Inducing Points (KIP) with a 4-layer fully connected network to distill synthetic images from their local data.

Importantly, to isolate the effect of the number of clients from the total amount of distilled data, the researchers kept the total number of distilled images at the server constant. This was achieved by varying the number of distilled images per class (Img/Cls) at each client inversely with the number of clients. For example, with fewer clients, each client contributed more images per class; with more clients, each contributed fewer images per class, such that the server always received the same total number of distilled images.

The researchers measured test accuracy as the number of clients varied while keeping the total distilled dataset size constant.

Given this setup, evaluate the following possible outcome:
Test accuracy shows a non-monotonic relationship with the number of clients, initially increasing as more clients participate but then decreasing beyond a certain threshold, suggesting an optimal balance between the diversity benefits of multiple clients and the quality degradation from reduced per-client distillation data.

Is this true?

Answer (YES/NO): NO